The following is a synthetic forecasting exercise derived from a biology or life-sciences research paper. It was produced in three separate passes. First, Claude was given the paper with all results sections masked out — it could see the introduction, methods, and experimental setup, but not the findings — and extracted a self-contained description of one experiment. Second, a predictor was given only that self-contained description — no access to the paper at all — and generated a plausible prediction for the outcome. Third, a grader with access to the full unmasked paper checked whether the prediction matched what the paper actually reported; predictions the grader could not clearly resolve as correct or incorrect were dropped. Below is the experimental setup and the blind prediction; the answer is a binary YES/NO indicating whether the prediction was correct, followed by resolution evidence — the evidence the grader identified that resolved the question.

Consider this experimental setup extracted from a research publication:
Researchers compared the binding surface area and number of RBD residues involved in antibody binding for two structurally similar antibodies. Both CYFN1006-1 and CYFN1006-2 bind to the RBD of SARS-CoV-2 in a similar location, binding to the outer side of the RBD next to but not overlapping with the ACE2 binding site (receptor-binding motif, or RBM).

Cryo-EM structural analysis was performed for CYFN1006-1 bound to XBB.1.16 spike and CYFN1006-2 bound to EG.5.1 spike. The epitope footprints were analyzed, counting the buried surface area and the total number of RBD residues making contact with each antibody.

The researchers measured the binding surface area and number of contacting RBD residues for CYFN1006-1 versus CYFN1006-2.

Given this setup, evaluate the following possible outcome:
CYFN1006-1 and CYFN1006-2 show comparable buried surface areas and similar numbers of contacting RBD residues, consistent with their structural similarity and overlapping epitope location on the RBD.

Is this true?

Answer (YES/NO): YES